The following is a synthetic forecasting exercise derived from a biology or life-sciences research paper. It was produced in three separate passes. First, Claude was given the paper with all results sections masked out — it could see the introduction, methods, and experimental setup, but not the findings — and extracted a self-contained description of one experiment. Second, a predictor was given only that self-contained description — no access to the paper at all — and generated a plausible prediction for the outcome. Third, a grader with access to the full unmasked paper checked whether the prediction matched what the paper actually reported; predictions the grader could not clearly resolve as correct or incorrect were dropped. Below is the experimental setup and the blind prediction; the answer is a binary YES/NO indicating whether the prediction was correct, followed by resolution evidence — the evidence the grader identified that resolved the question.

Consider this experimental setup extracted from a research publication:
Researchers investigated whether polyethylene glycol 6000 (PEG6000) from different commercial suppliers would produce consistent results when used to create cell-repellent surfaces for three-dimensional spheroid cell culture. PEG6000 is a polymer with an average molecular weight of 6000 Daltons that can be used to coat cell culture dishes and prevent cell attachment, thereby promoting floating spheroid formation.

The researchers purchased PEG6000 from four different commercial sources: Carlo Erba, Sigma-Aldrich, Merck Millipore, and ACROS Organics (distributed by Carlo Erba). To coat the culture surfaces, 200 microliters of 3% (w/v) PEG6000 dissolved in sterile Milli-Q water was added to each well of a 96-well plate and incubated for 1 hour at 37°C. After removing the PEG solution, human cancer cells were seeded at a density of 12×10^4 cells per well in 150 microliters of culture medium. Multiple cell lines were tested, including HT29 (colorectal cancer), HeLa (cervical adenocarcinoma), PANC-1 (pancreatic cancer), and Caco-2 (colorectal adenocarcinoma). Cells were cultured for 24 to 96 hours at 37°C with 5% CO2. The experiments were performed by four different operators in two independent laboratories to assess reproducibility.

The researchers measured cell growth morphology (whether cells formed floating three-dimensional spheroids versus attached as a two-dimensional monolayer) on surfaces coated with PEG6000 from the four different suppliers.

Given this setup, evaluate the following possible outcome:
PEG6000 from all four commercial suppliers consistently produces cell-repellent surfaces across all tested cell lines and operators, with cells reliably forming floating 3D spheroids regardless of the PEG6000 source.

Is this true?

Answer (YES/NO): NO